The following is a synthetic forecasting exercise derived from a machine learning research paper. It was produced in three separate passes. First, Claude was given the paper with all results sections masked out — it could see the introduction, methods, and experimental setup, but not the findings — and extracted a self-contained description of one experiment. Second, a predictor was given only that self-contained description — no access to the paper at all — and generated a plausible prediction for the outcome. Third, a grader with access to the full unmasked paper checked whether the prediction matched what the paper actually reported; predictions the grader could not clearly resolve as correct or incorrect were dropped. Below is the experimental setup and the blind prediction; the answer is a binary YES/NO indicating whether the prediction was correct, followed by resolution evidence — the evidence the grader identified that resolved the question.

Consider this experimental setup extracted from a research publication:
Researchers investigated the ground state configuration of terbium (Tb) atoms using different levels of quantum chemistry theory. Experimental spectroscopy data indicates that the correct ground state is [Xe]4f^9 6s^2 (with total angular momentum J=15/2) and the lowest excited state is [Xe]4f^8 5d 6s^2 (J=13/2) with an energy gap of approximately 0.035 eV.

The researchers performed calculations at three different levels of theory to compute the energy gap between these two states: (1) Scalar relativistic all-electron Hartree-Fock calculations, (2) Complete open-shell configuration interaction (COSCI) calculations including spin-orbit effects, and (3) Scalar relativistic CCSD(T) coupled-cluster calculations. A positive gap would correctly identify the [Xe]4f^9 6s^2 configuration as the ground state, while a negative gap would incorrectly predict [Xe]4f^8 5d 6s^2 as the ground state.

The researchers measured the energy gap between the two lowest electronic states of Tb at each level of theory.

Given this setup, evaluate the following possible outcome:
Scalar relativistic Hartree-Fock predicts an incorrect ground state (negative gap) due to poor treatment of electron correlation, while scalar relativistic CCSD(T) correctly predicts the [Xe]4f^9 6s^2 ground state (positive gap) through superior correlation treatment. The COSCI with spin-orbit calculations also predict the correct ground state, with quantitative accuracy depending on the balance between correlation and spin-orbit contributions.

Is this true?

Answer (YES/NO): NO